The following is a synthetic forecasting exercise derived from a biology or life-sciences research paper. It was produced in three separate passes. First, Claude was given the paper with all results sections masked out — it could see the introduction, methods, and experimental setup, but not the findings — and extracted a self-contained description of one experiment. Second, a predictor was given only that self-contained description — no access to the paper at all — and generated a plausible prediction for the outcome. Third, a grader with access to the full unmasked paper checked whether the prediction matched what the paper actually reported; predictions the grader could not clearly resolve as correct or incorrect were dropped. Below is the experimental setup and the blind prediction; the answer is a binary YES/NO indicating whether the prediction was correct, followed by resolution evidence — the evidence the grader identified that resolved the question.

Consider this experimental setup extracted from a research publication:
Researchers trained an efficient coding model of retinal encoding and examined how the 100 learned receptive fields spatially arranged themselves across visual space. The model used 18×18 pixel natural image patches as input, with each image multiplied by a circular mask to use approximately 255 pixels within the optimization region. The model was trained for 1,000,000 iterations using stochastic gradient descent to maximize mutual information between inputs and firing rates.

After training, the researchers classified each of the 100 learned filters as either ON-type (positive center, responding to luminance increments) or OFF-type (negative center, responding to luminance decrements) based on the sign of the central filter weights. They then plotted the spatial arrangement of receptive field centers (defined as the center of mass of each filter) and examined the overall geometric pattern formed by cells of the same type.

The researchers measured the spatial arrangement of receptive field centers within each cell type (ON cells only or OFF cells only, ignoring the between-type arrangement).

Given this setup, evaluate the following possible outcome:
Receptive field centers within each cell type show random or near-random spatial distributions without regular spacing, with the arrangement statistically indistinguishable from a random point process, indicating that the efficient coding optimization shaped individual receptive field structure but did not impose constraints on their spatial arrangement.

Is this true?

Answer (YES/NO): NO